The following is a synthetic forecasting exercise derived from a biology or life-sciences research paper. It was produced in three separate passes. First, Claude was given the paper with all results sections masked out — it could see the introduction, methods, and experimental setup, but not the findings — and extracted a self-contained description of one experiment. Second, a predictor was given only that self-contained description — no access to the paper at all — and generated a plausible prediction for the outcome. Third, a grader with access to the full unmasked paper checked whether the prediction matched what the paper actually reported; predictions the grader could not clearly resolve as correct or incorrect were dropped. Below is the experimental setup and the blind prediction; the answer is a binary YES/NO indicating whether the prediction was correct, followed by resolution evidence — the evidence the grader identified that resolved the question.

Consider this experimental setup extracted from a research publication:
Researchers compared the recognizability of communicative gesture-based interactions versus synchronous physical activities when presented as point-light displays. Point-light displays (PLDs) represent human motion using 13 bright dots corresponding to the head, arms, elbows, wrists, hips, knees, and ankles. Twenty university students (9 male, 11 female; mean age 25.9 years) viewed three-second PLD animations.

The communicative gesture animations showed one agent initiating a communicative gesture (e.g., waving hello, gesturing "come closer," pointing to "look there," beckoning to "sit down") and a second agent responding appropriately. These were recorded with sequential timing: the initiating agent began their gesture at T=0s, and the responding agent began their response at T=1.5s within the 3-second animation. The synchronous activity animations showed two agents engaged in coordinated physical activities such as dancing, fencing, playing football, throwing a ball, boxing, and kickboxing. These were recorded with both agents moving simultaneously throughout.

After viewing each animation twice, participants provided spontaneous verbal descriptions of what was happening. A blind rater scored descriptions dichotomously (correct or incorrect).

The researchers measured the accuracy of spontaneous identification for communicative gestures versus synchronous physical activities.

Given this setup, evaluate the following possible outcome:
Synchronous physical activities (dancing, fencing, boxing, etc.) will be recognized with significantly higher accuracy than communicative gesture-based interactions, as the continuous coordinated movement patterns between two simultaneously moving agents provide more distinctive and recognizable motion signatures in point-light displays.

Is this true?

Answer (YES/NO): YES